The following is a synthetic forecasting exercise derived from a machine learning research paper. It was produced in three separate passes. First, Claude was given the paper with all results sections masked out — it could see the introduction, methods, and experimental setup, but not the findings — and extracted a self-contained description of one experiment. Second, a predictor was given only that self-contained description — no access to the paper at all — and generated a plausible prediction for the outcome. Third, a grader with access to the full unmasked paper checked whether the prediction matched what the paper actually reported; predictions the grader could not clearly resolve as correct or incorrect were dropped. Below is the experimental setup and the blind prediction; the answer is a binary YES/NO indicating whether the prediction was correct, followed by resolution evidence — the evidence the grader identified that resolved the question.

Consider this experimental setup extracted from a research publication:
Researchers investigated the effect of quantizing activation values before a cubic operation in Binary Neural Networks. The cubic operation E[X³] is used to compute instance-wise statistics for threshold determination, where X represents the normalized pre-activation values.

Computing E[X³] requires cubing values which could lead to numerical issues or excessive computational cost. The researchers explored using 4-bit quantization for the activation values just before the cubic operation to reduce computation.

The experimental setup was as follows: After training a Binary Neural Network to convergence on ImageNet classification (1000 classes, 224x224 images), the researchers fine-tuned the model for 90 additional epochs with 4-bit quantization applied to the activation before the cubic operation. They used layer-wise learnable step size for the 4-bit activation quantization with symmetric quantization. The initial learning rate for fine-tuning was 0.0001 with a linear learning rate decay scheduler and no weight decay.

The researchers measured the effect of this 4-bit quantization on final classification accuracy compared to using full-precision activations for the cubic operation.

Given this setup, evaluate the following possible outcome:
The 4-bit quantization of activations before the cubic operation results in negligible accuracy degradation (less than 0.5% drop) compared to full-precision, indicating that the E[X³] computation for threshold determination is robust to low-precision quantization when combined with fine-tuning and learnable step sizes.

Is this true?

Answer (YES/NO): YES